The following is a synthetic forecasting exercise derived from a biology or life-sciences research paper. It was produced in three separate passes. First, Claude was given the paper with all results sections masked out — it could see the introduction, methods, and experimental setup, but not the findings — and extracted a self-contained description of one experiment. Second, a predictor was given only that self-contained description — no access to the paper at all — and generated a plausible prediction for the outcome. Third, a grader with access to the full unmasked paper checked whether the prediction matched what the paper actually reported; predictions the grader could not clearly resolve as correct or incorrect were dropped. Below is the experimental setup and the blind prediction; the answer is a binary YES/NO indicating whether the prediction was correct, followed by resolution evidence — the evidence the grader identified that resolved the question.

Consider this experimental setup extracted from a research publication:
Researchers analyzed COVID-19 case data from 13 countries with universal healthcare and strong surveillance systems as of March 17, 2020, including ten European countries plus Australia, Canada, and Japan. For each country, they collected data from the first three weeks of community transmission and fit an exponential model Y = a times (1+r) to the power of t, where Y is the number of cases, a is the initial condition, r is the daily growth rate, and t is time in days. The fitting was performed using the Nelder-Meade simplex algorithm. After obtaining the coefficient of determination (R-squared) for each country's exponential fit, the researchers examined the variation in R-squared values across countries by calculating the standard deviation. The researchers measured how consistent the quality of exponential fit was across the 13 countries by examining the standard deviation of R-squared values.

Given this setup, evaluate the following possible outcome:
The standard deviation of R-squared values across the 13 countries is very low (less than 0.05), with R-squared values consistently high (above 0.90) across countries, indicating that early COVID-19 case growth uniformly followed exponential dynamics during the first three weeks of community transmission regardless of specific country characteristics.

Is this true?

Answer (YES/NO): YES